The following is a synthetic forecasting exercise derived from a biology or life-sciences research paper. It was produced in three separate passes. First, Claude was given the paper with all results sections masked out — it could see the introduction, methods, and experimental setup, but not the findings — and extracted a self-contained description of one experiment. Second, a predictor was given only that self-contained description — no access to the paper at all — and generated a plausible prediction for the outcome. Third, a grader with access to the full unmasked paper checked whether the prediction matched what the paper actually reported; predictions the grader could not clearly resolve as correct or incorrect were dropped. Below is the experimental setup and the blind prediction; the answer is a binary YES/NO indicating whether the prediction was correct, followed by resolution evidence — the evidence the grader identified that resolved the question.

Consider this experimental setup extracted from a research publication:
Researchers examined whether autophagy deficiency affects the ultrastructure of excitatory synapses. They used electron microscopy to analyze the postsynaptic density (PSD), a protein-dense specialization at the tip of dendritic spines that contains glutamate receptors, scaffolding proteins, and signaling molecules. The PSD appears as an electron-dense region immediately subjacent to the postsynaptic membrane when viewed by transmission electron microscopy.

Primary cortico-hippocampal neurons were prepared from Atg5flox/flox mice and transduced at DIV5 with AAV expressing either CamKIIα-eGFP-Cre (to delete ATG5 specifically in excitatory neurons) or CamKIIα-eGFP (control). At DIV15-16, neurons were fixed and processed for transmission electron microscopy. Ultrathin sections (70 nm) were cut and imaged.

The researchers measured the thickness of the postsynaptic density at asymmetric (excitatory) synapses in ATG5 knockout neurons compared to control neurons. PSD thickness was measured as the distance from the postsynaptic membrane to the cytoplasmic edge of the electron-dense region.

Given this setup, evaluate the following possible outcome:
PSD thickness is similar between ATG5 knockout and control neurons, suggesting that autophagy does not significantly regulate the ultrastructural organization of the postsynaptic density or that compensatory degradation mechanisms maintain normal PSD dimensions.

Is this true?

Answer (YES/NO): NO